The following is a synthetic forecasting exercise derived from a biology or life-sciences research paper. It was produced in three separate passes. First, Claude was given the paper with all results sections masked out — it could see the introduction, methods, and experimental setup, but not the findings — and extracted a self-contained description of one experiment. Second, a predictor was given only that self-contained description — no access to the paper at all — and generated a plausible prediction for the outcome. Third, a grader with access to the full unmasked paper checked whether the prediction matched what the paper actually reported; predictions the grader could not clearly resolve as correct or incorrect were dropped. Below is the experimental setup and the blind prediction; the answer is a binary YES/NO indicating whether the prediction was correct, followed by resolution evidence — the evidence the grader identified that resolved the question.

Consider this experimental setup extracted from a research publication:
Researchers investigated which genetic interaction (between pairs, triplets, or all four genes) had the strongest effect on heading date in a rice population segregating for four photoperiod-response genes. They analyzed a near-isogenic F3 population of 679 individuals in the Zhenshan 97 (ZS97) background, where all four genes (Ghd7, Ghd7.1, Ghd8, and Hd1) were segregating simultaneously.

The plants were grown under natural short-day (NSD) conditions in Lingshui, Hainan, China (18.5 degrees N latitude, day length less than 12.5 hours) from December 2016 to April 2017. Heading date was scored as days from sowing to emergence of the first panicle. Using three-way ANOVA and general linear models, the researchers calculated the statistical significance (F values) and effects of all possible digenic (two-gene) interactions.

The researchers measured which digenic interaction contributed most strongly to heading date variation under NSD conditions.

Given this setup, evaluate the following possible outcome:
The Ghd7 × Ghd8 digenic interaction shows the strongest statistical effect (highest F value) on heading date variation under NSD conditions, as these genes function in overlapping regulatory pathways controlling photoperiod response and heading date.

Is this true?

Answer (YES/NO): NO